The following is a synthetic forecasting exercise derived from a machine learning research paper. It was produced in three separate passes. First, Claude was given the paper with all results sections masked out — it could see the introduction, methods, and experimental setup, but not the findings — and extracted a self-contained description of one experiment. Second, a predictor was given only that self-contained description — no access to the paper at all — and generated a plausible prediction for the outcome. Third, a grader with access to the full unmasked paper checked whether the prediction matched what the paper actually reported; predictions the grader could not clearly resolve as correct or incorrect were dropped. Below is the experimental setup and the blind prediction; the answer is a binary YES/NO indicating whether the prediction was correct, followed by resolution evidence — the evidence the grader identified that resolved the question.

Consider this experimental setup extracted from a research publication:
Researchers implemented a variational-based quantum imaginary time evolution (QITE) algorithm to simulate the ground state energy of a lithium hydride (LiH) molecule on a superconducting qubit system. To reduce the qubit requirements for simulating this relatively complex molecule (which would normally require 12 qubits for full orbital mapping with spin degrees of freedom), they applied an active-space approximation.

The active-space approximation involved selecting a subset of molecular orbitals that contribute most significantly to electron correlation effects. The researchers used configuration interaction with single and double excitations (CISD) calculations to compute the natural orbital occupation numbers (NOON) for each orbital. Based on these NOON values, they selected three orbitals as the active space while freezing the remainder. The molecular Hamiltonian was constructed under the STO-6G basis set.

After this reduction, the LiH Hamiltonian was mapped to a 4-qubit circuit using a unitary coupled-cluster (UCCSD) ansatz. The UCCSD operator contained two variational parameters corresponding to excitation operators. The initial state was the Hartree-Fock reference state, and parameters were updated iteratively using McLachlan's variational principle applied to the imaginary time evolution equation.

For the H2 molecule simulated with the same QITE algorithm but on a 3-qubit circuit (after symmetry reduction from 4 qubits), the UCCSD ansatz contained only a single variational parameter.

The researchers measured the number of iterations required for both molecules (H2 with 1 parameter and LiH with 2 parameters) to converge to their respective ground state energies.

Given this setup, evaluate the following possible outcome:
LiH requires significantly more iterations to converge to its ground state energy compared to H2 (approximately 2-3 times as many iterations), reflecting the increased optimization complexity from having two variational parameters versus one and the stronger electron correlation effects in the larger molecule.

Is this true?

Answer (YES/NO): NO